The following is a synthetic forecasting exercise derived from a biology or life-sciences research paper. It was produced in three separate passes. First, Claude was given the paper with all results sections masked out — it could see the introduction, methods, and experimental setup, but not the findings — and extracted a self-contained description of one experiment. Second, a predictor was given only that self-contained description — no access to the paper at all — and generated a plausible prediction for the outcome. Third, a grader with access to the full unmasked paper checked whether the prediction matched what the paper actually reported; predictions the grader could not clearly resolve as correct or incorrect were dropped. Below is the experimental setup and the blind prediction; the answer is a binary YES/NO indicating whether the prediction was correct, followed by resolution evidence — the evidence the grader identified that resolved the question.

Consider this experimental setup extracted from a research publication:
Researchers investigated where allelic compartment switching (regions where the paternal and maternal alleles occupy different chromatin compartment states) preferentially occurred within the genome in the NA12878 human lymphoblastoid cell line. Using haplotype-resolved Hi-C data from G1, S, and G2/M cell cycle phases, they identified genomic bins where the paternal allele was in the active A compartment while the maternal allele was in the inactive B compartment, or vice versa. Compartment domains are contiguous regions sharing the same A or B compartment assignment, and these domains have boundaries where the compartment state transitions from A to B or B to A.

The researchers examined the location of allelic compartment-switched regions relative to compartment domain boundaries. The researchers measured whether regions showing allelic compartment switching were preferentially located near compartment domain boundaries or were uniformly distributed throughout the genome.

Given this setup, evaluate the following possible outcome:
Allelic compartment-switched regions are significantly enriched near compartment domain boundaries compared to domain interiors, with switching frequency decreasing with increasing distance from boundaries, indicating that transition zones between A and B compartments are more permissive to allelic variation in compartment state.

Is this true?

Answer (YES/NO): YES